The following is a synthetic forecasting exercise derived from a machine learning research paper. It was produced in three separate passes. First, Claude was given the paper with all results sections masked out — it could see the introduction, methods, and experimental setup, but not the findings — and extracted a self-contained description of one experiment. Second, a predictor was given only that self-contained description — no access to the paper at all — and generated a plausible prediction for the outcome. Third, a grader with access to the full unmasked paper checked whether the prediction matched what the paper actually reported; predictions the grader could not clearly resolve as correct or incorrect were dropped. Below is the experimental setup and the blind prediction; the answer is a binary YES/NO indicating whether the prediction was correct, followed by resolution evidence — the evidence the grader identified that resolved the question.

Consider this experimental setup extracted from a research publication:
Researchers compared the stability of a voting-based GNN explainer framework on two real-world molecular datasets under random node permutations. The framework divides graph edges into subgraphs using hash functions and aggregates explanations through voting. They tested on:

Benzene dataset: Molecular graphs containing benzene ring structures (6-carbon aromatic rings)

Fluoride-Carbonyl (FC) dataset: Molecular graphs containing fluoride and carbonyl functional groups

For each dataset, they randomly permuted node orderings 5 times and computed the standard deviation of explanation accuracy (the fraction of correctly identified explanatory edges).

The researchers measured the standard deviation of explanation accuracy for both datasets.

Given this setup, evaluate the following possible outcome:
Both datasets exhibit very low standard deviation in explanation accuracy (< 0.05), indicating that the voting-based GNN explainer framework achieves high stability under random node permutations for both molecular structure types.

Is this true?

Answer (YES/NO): YES